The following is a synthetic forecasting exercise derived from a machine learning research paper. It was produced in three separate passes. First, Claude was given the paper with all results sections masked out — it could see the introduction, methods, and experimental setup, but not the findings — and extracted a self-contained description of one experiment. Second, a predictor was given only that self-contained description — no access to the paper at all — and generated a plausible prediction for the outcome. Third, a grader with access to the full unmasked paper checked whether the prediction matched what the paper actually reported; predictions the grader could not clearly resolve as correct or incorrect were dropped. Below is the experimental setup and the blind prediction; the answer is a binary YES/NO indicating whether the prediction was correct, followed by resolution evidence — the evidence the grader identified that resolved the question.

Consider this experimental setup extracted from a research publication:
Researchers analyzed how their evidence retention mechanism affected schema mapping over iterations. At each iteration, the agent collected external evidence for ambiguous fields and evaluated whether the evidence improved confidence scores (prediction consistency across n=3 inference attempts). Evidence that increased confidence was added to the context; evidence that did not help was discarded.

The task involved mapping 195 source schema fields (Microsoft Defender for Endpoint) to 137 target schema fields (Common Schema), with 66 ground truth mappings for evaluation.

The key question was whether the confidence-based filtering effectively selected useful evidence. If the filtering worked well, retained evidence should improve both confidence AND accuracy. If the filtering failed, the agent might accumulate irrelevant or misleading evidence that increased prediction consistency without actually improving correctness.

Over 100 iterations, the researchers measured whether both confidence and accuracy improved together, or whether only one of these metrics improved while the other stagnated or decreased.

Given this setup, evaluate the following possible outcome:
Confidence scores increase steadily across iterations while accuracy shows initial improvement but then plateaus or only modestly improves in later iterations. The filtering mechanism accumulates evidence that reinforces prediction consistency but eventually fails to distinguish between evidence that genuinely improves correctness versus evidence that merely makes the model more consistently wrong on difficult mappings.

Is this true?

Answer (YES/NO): NO